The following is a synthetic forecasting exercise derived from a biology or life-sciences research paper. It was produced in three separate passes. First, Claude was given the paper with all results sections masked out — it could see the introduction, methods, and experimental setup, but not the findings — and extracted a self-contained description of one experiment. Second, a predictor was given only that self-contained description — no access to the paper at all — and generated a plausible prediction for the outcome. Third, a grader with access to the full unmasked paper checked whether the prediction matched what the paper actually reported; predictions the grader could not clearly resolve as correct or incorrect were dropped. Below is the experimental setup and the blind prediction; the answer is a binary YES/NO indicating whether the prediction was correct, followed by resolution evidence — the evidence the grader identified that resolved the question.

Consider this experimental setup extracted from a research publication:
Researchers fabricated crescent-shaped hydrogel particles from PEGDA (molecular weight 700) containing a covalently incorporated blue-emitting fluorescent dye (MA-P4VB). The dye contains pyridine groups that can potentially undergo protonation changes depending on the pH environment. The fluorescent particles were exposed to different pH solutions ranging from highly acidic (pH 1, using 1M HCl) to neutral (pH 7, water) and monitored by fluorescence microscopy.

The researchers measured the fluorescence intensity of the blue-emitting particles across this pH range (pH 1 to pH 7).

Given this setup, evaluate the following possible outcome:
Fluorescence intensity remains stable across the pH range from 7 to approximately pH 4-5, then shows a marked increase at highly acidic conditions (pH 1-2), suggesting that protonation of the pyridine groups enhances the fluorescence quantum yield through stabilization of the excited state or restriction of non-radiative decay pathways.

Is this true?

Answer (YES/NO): NO